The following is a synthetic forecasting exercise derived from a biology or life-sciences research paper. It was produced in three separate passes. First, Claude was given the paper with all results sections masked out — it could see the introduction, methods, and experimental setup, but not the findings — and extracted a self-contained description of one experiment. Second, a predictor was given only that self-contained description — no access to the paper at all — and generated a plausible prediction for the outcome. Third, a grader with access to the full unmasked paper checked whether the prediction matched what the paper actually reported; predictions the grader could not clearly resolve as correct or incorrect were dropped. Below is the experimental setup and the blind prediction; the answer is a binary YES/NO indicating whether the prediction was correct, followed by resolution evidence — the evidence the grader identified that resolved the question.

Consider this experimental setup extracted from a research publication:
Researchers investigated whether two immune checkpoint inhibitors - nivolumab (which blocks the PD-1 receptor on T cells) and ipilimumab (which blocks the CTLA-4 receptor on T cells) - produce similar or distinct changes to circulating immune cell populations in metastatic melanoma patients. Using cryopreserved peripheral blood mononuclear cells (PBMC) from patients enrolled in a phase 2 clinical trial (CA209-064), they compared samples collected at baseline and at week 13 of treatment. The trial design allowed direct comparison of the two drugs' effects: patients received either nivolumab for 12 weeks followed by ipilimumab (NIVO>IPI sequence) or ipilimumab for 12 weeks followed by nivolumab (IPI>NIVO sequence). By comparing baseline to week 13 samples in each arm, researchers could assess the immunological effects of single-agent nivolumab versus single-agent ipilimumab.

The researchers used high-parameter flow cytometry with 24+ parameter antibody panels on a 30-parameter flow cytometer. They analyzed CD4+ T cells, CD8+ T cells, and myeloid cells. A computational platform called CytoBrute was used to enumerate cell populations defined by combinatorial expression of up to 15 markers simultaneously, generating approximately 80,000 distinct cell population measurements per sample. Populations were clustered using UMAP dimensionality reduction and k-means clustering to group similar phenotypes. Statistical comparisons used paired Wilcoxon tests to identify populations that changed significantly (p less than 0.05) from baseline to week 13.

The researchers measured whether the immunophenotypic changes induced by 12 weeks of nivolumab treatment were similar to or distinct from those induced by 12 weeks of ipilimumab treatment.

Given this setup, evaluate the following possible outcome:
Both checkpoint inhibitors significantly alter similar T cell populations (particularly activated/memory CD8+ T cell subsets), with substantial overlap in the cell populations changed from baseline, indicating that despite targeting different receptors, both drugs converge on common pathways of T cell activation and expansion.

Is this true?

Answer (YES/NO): NO